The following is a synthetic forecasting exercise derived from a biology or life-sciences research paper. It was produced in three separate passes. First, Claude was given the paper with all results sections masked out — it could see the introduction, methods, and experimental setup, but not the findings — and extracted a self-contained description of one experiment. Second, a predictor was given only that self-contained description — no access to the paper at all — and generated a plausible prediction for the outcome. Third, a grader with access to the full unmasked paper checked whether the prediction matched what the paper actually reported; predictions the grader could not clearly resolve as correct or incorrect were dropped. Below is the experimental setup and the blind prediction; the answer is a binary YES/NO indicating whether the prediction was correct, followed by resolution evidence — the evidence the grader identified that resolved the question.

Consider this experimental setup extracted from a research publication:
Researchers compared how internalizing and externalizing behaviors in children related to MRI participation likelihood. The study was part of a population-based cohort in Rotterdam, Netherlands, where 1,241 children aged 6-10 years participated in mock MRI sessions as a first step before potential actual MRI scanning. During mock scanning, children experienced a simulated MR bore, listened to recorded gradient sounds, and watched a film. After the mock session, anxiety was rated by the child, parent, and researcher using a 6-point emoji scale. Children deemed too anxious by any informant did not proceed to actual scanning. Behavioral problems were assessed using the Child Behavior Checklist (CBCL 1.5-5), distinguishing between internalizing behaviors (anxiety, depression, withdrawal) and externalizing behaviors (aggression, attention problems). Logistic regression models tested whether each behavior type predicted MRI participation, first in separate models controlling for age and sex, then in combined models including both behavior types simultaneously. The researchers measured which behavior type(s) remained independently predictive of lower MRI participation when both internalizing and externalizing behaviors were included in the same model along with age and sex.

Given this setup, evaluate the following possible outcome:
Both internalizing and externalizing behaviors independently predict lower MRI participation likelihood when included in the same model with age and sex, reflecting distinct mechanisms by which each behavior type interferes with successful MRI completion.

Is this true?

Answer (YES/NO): NO